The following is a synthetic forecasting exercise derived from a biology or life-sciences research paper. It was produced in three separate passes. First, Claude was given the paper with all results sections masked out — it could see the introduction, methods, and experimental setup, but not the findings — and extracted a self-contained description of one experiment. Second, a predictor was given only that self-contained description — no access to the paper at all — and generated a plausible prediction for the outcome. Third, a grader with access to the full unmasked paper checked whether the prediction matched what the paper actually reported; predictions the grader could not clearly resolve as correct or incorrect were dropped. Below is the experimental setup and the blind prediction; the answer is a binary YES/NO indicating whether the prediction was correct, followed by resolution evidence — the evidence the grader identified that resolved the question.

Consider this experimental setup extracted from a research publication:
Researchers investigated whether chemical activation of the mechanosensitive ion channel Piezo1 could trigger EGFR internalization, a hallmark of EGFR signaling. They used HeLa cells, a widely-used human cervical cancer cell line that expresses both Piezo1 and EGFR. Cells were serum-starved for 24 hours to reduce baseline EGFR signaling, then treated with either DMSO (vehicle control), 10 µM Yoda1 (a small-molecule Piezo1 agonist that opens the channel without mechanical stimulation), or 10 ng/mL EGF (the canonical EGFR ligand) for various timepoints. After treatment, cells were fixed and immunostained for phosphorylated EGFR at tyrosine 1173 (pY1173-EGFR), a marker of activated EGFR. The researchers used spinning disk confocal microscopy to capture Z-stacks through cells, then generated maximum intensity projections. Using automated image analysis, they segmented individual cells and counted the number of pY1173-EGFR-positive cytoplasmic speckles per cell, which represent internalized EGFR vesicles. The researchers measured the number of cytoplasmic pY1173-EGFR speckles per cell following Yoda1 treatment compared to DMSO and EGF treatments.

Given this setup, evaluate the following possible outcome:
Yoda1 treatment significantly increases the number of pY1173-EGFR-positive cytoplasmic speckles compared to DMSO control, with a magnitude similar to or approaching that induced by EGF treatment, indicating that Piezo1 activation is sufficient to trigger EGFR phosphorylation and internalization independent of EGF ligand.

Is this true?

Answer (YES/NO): NO